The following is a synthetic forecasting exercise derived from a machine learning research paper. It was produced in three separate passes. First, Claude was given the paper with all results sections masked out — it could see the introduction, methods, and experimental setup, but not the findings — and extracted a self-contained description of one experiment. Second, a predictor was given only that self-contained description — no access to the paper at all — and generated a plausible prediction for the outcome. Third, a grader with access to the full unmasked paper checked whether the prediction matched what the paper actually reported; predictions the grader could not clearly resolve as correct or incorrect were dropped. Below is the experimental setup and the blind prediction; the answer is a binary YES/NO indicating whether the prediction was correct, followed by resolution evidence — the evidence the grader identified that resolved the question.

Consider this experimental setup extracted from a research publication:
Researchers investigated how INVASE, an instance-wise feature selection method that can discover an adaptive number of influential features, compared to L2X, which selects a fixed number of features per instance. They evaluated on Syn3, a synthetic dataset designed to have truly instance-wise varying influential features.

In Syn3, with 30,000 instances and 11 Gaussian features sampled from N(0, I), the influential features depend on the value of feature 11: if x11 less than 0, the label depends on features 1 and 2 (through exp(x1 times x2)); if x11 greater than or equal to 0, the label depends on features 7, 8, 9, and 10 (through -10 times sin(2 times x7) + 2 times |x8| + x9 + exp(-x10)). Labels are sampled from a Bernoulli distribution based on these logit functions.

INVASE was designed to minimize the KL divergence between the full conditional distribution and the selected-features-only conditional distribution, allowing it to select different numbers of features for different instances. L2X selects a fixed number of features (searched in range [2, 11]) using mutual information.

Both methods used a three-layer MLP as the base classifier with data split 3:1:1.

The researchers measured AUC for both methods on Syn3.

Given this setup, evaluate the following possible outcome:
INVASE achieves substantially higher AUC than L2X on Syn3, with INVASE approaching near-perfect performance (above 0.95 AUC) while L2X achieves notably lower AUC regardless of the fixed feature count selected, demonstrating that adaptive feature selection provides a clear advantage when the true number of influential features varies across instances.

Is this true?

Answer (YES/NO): NO